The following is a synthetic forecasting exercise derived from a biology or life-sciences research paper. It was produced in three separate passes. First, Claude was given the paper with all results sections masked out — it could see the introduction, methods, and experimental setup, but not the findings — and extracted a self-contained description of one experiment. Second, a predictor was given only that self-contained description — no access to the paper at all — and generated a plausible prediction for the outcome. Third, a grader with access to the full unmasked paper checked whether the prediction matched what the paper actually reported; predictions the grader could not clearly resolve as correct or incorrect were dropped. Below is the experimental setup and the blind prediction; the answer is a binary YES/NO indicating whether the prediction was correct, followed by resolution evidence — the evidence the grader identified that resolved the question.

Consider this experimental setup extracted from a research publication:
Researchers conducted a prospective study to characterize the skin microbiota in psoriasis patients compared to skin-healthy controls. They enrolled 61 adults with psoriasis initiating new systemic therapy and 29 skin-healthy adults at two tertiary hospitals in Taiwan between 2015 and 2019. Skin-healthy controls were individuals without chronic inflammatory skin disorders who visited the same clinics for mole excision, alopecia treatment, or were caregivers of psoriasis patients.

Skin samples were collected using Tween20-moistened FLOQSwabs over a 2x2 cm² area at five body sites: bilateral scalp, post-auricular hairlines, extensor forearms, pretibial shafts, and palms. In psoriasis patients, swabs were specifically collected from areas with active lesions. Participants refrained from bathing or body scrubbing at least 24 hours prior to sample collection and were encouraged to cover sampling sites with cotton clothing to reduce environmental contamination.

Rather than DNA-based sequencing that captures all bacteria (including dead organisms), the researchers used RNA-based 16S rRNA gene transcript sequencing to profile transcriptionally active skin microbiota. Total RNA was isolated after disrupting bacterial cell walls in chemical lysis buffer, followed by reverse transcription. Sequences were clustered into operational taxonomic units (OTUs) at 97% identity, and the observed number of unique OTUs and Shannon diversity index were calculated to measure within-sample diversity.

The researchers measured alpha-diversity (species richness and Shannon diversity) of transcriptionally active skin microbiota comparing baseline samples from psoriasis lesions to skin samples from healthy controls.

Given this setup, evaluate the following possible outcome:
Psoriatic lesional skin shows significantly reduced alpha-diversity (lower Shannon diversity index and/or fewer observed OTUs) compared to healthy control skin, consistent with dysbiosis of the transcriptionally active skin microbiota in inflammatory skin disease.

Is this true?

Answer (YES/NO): NO